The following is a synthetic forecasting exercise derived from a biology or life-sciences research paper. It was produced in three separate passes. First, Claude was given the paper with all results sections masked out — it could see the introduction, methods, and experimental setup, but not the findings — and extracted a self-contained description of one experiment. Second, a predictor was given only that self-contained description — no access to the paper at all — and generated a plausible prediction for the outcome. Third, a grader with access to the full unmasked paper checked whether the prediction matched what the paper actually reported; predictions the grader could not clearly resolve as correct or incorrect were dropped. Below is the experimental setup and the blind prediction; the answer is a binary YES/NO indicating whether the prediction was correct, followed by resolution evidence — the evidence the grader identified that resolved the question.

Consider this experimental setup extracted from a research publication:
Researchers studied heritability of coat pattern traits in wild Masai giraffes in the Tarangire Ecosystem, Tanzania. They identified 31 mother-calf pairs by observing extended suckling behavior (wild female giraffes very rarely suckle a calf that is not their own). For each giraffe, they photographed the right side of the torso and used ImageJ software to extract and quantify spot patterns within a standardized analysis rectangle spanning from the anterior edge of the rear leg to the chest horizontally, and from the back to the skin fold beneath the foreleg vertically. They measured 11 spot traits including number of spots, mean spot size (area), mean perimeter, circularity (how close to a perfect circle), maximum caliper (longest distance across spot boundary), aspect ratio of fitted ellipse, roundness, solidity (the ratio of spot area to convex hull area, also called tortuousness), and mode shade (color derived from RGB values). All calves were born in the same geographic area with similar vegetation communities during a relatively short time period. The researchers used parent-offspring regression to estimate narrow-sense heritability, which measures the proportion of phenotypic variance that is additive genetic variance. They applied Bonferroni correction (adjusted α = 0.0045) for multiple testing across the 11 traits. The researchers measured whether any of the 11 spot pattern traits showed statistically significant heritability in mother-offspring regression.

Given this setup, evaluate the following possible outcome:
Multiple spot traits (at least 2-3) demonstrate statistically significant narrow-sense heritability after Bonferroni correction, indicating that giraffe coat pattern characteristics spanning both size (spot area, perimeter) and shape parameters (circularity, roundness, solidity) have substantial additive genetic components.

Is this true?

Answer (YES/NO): NO